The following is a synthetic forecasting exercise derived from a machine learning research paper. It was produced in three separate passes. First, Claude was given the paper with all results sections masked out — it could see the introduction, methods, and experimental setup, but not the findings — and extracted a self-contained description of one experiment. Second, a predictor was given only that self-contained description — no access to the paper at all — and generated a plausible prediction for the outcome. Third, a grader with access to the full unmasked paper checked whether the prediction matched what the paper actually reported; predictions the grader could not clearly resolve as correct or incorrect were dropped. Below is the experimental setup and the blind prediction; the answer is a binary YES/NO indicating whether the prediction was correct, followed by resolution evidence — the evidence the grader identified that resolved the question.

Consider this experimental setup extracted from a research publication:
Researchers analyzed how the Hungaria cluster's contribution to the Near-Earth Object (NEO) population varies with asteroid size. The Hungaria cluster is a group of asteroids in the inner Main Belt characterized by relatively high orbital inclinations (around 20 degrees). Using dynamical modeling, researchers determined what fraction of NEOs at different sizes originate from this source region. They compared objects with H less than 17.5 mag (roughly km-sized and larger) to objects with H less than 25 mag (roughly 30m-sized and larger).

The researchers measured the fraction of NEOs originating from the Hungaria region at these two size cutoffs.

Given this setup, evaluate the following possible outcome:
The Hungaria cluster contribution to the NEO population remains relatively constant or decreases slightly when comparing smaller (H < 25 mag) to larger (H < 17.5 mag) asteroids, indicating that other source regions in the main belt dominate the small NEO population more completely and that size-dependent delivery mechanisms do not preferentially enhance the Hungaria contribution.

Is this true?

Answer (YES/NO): NO